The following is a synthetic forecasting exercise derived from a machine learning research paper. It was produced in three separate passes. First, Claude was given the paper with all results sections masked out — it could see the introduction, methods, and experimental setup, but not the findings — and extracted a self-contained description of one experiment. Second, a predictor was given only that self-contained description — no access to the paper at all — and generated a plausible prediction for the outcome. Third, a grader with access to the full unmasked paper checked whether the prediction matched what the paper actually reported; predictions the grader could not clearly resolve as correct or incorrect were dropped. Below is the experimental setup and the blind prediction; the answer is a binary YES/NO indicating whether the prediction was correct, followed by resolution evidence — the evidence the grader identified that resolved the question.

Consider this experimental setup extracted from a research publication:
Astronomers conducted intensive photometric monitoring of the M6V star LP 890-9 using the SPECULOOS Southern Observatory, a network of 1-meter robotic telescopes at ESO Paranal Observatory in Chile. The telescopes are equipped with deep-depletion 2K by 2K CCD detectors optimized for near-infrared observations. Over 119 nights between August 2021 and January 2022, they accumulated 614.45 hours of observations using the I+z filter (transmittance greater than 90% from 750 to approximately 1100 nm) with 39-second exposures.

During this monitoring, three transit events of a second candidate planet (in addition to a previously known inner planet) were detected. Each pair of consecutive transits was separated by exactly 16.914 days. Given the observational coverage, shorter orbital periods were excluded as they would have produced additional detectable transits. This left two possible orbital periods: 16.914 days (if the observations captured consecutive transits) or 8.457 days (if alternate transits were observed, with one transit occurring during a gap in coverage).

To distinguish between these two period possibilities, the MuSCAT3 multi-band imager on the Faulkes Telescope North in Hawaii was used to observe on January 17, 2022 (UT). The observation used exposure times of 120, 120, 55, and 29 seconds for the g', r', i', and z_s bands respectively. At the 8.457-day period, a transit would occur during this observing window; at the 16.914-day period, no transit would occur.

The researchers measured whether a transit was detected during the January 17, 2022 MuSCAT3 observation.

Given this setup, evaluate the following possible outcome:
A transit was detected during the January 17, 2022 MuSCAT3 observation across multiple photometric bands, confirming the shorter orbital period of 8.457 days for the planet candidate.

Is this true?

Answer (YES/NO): YES